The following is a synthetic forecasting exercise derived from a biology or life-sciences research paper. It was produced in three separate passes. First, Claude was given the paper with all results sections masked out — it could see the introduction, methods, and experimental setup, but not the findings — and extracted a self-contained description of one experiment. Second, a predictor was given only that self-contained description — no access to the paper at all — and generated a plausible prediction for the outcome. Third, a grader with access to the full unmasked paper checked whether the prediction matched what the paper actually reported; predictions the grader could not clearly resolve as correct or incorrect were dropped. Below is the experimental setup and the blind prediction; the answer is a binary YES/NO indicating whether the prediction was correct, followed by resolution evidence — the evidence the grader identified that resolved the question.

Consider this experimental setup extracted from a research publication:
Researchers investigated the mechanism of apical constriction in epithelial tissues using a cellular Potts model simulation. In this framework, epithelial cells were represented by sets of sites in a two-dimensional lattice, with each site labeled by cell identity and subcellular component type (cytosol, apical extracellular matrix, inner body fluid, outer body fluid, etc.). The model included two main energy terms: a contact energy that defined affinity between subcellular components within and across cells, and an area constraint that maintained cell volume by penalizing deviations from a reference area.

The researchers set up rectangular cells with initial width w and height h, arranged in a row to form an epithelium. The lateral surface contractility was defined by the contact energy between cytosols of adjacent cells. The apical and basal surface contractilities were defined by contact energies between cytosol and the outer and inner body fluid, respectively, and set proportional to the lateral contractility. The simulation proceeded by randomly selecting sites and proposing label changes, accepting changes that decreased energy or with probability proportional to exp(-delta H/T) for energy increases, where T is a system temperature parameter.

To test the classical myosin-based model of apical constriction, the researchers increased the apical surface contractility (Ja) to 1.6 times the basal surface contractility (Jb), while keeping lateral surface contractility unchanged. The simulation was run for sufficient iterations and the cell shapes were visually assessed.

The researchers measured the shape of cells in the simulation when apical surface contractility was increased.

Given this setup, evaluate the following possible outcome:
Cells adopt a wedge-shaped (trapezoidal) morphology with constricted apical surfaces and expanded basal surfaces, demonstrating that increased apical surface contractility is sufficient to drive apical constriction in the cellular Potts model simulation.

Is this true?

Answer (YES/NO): NO